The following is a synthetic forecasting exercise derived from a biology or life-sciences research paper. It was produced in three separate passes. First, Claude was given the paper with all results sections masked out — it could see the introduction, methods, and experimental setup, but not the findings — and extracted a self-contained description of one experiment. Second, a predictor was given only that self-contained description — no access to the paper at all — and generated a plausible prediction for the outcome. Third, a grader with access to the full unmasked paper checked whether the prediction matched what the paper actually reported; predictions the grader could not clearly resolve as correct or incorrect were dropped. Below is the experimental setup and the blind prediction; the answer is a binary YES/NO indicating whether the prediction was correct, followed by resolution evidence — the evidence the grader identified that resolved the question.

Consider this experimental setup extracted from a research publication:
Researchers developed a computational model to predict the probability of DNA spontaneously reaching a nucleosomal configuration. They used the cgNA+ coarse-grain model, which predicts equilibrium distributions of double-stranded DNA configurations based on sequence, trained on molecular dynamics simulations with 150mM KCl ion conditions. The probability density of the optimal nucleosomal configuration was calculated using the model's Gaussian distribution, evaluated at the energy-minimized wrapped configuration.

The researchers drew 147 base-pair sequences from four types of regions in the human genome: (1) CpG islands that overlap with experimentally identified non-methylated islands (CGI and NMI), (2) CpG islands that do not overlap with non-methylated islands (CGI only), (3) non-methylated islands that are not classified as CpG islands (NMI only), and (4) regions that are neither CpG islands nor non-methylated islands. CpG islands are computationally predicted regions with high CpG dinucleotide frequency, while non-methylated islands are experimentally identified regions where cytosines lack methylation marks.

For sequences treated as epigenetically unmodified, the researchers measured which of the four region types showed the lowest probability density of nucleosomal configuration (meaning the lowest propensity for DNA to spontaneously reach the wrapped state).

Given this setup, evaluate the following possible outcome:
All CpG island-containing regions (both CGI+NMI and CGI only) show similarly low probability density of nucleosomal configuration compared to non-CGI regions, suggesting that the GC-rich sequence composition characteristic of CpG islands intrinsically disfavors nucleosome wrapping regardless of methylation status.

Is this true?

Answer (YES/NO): NO